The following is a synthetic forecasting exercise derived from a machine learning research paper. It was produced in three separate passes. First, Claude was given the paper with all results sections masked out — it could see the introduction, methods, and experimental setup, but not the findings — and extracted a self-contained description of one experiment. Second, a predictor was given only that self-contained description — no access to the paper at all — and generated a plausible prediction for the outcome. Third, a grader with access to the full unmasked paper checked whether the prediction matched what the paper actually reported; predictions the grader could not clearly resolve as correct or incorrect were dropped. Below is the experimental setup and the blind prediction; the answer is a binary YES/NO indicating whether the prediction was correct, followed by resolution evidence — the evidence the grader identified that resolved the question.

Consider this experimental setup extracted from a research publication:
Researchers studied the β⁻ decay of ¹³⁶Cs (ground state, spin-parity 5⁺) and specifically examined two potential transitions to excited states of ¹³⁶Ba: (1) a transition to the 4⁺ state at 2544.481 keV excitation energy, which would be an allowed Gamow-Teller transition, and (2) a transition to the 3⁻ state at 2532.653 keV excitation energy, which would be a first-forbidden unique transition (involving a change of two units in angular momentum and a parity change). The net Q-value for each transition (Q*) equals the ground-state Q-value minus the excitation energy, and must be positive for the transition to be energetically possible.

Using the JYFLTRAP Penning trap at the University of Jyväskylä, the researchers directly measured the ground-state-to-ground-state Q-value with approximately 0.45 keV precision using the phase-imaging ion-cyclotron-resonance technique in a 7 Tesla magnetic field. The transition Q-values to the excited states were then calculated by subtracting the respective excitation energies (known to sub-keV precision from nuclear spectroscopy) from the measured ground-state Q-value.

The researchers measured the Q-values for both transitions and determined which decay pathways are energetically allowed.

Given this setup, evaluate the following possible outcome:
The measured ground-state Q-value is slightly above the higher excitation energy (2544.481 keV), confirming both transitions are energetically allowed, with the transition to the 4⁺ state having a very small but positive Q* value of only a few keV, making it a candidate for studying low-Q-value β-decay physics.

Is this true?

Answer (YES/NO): NO